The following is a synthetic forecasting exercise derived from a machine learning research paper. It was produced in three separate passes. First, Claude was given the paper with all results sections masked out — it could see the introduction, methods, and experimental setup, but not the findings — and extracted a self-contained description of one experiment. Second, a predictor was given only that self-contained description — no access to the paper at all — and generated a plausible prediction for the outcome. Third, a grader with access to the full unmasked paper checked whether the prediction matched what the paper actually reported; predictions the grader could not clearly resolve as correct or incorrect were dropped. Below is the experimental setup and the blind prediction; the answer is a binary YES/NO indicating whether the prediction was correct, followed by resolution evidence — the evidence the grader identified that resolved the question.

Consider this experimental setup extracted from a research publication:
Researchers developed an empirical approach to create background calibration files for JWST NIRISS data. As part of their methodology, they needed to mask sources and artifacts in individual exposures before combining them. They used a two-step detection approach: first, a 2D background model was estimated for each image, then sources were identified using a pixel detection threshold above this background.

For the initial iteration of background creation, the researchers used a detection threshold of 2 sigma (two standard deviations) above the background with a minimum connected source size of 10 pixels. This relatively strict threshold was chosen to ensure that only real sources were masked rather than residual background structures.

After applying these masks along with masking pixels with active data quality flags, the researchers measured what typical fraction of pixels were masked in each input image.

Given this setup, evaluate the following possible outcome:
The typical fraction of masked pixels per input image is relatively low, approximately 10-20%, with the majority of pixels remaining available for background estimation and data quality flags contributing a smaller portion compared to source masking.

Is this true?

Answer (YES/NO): YES